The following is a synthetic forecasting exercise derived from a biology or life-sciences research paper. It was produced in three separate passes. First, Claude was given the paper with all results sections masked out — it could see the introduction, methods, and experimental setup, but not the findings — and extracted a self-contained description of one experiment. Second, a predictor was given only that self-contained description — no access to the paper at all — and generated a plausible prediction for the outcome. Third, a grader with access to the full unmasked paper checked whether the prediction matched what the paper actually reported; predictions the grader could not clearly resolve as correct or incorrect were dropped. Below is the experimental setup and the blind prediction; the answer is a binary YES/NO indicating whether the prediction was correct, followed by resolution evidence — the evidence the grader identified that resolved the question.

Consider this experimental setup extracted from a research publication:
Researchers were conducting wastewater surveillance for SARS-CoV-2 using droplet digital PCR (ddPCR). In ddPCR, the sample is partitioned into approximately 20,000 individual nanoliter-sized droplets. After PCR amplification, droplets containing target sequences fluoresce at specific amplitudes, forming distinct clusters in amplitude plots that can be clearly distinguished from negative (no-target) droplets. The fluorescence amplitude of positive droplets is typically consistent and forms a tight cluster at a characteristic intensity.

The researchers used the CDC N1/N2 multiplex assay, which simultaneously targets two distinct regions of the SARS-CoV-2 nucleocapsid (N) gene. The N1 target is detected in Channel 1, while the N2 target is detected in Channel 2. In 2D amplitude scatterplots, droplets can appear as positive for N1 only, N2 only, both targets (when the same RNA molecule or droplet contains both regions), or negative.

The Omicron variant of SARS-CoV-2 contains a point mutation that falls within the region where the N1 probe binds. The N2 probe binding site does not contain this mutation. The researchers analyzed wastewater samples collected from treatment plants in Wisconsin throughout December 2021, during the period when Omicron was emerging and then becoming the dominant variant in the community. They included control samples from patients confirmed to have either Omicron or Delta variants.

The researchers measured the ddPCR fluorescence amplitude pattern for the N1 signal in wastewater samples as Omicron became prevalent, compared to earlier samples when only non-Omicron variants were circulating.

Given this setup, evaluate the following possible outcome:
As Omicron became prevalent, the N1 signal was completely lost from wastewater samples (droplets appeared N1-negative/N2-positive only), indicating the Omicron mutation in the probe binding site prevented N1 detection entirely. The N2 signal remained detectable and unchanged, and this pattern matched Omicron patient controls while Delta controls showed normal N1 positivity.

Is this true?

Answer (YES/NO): NO